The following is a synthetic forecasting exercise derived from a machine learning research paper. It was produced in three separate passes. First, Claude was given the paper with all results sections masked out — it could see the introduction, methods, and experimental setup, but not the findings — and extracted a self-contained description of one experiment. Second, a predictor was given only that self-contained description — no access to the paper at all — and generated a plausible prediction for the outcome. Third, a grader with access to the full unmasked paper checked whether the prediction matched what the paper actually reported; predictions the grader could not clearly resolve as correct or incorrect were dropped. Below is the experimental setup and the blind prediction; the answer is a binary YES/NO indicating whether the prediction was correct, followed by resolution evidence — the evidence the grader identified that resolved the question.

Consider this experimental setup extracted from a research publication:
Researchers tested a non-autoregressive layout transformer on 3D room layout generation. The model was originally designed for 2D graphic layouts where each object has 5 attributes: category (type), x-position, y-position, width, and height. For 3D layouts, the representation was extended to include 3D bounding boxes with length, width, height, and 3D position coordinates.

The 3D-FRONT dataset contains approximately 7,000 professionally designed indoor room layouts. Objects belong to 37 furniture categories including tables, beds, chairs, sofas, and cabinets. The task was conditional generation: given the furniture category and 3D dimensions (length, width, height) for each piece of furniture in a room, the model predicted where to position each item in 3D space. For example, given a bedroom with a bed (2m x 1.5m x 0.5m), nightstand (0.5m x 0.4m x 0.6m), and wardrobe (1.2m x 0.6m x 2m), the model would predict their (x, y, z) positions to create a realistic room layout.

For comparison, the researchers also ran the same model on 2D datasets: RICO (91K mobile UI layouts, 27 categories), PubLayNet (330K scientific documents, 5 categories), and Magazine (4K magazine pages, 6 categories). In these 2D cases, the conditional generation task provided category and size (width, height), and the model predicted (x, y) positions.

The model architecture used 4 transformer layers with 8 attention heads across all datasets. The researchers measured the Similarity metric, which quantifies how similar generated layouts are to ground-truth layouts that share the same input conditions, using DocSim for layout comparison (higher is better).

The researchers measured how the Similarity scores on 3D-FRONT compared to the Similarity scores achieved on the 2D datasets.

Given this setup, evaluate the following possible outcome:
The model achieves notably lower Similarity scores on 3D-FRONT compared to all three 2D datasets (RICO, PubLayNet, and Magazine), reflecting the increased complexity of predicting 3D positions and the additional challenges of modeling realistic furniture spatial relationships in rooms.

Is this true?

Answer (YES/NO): YES